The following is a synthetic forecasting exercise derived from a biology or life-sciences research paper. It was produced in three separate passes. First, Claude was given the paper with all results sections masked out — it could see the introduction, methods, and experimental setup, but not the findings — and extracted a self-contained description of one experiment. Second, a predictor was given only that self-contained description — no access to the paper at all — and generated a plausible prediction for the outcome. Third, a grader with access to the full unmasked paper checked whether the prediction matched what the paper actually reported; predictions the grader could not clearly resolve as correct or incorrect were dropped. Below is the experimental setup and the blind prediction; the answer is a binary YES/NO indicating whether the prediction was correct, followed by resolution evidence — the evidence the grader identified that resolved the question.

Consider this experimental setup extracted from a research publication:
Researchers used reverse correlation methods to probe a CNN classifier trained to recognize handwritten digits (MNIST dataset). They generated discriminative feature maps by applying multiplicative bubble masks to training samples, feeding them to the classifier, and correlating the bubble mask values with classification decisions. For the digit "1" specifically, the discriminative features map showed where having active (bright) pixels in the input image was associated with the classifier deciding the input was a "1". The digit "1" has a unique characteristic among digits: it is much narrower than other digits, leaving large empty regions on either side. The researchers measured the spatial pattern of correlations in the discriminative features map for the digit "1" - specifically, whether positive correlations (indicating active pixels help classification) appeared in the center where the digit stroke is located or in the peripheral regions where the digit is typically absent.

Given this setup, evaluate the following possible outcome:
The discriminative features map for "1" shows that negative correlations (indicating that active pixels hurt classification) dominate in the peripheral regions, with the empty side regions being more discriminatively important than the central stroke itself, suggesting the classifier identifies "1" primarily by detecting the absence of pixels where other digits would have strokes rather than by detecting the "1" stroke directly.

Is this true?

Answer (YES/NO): NO